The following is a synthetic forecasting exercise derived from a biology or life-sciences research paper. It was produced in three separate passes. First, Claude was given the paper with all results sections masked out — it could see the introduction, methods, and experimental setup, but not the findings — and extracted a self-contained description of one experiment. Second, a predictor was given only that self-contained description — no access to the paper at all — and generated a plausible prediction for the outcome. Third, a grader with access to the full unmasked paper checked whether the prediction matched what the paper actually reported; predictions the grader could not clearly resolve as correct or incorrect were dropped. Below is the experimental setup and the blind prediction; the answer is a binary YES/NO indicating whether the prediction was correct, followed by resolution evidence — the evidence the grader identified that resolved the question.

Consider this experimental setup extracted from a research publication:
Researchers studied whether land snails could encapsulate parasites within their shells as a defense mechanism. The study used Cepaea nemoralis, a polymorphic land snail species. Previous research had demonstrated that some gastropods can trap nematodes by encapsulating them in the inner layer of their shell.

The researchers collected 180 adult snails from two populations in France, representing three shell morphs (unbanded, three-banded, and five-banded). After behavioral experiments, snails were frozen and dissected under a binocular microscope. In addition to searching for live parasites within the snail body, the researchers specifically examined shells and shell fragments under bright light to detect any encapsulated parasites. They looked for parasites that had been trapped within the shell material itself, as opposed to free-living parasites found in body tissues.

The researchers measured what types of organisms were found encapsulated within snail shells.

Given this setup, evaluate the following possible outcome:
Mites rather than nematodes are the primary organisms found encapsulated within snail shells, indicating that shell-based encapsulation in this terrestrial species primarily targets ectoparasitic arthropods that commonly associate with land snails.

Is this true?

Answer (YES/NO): NO